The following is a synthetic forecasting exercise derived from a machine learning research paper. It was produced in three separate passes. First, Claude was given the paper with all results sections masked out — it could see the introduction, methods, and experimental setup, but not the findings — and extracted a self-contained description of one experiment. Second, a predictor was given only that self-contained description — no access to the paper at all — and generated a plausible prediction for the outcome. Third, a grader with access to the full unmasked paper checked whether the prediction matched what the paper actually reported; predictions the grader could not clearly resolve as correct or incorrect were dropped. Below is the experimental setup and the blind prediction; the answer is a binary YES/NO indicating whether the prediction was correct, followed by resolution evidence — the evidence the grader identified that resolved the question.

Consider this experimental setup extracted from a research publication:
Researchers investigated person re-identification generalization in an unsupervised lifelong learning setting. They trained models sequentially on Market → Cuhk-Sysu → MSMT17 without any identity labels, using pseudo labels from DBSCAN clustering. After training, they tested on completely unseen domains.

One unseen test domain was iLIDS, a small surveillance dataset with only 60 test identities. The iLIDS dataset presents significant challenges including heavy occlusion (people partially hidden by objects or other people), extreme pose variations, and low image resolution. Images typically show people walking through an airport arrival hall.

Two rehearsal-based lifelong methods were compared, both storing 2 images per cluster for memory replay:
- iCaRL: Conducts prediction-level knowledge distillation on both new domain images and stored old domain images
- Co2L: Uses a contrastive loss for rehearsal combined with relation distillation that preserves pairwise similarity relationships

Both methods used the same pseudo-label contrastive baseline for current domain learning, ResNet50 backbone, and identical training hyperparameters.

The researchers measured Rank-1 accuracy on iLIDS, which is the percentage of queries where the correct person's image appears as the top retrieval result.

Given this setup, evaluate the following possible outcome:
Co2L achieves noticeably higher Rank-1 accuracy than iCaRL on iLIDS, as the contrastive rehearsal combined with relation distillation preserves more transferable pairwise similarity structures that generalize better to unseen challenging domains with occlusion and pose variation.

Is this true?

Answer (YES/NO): NO